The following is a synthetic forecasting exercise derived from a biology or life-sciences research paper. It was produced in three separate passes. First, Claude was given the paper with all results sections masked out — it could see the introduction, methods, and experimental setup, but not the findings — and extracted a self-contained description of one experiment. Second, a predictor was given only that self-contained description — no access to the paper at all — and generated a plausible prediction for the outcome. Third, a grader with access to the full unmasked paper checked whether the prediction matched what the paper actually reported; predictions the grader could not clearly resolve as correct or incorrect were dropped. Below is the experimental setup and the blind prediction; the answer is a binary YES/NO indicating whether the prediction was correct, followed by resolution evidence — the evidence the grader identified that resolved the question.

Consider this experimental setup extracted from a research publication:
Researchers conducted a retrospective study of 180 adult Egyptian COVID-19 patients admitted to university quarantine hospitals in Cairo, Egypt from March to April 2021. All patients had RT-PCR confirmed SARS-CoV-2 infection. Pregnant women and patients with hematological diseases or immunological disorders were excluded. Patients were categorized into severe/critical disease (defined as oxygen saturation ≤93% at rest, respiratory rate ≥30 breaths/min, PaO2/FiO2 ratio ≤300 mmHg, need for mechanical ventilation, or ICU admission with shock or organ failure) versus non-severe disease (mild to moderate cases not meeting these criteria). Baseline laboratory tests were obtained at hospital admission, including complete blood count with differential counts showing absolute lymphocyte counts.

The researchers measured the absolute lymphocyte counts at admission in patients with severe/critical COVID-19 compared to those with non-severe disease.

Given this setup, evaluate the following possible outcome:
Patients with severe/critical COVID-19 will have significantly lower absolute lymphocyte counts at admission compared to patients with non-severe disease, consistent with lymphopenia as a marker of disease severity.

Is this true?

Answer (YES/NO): YES